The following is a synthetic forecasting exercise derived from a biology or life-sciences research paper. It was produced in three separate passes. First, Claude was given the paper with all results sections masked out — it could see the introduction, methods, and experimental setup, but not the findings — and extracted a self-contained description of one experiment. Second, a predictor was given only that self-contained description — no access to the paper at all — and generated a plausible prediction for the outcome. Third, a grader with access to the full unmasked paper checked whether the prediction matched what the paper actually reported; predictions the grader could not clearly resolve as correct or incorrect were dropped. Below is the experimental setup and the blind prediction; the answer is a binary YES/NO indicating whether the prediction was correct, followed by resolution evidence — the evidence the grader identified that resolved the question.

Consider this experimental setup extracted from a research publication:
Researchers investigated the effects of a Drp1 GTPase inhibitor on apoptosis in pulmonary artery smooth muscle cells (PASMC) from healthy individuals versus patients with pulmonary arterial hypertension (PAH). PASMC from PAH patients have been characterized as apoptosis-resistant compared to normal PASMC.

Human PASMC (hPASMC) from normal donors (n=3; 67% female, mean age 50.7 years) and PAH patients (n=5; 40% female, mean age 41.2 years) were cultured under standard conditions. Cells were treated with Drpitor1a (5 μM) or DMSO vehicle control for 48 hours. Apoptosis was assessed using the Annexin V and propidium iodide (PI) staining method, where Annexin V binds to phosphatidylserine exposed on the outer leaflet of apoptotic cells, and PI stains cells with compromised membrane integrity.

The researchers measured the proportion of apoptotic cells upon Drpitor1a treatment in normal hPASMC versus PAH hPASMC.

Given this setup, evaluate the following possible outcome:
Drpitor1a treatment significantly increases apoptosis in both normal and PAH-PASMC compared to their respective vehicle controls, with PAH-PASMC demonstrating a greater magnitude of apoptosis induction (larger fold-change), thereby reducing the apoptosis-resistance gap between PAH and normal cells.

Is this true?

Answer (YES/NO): NO